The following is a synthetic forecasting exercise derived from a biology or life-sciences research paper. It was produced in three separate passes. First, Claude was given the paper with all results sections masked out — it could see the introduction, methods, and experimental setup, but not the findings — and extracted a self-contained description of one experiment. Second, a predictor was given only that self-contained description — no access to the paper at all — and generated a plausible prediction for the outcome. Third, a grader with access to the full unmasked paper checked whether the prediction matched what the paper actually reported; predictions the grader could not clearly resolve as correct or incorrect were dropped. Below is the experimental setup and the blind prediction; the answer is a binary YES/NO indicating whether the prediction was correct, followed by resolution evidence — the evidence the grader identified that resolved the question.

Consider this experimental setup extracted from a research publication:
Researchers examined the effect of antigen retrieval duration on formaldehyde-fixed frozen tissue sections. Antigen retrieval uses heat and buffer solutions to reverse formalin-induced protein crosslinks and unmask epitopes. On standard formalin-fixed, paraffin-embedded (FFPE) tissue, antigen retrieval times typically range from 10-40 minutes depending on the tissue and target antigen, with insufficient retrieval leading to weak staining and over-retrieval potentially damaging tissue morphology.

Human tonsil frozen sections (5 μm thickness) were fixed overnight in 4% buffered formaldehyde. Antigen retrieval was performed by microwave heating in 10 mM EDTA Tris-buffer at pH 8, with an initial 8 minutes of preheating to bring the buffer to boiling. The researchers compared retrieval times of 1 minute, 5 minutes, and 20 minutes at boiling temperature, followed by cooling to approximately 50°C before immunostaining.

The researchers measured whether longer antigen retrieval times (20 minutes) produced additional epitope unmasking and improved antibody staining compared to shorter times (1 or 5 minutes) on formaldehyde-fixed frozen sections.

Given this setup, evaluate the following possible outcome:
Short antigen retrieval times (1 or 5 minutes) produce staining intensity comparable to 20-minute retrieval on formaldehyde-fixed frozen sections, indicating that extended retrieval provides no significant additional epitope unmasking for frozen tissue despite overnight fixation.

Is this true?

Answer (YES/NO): YES